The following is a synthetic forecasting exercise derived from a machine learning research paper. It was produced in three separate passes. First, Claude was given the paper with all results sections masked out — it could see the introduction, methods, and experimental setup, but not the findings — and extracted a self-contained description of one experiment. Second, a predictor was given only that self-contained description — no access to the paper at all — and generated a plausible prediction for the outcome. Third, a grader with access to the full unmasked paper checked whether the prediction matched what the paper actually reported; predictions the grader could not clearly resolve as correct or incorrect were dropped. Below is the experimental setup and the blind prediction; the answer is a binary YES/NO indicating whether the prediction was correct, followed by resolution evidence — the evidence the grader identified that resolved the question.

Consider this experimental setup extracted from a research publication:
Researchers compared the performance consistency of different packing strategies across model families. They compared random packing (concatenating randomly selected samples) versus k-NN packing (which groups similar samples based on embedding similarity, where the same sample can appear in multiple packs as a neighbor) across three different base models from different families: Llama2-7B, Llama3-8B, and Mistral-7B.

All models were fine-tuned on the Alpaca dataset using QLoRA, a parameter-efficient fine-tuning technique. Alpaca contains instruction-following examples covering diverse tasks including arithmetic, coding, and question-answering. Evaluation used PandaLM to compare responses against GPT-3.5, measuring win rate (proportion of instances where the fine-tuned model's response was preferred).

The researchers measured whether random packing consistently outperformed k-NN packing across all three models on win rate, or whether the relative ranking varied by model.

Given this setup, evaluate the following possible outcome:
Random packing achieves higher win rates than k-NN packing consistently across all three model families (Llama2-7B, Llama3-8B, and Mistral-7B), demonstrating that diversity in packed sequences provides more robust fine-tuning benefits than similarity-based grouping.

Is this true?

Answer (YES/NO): YES